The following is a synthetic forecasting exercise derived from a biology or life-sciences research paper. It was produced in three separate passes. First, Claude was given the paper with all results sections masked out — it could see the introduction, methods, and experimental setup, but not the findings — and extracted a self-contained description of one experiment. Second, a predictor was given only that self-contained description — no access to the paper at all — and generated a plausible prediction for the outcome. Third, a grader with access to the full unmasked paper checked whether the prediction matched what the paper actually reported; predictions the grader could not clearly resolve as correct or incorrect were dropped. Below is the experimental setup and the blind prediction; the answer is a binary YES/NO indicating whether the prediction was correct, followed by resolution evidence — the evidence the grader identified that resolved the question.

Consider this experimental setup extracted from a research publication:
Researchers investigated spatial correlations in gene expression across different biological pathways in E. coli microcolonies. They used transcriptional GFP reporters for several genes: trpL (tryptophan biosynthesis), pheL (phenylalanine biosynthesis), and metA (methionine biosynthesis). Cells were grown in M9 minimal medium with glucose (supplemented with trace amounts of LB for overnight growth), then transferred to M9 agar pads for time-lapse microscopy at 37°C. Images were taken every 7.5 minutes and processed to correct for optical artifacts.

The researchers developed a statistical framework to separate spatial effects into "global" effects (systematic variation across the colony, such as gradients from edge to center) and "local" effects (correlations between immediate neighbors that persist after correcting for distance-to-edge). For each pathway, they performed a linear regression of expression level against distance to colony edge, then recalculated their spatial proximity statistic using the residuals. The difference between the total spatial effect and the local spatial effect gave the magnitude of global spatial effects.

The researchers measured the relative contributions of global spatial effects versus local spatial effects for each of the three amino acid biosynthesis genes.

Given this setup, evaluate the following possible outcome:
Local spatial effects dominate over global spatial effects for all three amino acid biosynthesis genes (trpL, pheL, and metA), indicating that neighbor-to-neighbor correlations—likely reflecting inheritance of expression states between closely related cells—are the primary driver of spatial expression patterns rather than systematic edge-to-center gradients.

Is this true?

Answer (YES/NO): NO